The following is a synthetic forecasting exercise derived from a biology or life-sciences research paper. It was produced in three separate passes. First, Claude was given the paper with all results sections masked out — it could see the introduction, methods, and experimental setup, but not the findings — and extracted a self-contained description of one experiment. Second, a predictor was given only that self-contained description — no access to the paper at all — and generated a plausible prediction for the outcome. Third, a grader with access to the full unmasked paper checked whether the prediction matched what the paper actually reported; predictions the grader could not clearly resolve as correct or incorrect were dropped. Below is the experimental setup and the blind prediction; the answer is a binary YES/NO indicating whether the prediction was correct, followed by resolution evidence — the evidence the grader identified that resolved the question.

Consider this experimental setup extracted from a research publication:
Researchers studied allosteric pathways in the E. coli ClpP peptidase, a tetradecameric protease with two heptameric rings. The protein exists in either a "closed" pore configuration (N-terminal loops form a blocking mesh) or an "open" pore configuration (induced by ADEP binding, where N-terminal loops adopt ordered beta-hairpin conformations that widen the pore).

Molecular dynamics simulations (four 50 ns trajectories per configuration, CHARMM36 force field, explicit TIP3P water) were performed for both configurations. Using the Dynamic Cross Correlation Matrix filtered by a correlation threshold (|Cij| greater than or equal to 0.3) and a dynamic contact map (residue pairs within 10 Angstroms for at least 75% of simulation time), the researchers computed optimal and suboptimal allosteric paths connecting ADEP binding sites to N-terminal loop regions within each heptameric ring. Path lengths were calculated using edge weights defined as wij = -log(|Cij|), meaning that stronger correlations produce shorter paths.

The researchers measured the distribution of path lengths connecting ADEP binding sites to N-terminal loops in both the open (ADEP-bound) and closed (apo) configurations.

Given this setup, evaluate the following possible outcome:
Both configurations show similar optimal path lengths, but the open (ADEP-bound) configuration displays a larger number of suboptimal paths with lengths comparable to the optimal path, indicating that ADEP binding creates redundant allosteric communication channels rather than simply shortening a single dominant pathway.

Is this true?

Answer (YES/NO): NO